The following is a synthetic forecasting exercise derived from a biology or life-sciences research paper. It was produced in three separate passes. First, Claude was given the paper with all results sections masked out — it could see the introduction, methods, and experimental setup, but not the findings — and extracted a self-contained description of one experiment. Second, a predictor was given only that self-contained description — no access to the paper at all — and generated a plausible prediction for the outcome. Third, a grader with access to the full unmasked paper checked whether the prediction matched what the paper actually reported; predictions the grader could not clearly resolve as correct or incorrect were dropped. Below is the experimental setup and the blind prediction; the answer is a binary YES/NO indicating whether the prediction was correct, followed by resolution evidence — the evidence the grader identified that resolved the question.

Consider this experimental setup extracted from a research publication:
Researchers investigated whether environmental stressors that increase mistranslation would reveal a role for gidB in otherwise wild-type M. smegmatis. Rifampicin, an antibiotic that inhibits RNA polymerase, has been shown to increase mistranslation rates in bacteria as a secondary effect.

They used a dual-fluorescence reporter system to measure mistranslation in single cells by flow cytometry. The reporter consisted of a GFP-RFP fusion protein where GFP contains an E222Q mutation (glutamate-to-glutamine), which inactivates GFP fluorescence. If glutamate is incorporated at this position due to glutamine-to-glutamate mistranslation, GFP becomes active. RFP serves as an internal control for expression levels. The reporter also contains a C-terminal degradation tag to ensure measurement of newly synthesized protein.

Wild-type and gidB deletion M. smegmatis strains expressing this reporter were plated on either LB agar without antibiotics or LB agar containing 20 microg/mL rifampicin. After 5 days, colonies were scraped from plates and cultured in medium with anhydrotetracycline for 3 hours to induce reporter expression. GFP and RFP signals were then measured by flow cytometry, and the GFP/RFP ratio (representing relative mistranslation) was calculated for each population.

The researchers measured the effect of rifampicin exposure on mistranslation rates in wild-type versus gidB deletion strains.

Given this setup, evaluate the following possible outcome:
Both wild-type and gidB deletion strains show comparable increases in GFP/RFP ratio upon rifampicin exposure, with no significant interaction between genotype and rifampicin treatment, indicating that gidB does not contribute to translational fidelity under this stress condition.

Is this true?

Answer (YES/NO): NO